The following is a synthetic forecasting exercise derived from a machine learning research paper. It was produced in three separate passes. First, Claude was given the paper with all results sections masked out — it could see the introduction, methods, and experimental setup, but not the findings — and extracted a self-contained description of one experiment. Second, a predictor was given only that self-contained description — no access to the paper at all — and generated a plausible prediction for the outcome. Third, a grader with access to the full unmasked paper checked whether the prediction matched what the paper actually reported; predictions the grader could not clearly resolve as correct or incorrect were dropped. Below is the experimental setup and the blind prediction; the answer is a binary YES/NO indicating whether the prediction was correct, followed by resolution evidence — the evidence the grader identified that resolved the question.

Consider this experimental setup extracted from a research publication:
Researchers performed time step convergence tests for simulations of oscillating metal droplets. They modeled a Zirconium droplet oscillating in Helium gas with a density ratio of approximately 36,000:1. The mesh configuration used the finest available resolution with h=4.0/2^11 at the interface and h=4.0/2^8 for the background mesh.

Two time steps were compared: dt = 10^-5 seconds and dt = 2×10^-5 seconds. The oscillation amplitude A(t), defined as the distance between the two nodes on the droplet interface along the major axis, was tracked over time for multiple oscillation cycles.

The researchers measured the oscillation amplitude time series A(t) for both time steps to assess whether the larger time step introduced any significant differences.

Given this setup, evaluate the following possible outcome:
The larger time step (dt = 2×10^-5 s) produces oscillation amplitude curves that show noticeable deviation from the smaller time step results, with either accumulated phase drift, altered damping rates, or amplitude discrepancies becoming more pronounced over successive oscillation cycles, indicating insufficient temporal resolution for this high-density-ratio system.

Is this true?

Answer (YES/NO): NO